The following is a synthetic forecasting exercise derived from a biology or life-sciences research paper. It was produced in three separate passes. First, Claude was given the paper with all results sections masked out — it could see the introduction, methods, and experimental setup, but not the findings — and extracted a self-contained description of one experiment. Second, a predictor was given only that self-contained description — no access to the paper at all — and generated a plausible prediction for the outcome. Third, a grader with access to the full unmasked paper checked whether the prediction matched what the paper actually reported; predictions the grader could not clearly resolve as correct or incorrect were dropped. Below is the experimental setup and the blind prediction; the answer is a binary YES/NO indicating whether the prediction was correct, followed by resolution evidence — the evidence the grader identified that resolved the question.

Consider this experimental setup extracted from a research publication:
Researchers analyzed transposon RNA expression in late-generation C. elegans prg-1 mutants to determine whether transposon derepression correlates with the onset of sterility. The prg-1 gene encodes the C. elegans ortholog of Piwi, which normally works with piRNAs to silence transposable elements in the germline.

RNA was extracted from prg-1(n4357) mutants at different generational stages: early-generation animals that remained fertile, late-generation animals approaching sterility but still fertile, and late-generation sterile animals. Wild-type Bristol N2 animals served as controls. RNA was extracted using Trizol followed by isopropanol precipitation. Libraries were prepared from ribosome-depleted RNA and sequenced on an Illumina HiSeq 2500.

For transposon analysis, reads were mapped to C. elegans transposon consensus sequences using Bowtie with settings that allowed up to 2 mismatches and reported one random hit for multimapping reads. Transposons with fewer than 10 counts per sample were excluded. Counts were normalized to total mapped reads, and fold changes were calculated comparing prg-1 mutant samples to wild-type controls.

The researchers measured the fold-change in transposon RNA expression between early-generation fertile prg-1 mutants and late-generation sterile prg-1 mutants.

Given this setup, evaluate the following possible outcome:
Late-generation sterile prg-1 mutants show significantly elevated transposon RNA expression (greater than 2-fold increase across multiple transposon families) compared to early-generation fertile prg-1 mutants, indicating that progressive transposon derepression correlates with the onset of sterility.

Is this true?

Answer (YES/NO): NO